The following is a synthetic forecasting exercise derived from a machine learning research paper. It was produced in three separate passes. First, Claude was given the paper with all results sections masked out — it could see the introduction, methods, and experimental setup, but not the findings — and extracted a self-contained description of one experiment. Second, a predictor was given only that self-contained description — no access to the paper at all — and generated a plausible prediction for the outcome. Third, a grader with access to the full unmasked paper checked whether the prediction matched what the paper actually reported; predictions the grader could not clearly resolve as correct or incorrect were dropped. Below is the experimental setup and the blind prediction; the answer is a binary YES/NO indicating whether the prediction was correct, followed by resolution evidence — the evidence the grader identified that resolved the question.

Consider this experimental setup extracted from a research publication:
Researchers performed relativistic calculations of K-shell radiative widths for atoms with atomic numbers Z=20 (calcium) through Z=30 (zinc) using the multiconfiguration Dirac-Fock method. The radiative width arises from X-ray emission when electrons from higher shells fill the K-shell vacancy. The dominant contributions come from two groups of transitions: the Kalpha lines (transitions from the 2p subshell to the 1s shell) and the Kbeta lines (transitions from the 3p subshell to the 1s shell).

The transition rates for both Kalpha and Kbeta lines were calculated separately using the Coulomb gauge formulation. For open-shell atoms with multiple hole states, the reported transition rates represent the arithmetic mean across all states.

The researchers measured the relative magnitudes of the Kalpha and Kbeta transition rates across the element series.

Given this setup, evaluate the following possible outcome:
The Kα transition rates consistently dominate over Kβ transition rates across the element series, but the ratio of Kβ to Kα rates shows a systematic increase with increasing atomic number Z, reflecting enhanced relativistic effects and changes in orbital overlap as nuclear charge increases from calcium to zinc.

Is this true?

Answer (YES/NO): NO